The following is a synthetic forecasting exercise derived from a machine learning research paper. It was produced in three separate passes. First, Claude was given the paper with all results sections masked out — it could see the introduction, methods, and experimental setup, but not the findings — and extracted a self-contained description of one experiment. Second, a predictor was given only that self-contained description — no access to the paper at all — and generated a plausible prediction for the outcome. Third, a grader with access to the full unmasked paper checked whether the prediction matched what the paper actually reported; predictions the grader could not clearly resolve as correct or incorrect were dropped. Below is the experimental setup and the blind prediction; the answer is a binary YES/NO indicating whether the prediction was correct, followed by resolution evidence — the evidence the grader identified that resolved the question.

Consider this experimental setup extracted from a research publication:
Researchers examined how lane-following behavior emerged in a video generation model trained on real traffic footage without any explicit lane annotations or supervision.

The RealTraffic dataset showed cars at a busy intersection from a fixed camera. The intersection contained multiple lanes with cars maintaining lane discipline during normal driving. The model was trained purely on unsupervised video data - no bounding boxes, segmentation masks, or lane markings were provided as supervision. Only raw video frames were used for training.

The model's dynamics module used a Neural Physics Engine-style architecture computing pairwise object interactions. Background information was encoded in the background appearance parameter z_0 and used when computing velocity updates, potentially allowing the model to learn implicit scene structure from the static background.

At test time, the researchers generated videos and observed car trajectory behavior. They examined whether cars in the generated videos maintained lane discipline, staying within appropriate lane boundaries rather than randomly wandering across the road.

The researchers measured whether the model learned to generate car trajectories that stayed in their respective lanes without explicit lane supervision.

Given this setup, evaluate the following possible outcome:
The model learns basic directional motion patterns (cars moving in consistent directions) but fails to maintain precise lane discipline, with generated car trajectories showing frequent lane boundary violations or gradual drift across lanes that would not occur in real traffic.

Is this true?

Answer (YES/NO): NO